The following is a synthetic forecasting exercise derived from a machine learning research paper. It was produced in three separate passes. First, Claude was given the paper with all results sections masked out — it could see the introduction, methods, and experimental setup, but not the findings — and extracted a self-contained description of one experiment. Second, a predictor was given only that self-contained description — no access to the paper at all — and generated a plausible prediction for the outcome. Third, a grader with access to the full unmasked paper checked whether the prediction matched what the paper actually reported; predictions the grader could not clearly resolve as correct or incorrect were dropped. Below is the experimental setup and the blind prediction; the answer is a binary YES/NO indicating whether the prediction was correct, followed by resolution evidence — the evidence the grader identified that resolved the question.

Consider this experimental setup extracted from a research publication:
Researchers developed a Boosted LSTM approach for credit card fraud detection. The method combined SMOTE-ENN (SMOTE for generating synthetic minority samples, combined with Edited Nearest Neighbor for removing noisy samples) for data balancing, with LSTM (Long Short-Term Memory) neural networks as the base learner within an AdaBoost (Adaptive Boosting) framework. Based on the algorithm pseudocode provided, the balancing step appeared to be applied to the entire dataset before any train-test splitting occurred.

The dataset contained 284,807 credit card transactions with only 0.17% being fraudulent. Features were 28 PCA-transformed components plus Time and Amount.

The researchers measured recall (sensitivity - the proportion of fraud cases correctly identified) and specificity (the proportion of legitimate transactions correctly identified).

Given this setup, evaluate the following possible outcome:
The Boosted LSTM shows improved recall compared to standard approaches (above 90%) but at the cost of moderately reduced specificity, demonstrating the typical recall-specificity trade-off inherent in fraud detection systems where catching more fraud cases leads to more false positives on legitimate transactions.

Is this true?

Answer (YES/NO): NO